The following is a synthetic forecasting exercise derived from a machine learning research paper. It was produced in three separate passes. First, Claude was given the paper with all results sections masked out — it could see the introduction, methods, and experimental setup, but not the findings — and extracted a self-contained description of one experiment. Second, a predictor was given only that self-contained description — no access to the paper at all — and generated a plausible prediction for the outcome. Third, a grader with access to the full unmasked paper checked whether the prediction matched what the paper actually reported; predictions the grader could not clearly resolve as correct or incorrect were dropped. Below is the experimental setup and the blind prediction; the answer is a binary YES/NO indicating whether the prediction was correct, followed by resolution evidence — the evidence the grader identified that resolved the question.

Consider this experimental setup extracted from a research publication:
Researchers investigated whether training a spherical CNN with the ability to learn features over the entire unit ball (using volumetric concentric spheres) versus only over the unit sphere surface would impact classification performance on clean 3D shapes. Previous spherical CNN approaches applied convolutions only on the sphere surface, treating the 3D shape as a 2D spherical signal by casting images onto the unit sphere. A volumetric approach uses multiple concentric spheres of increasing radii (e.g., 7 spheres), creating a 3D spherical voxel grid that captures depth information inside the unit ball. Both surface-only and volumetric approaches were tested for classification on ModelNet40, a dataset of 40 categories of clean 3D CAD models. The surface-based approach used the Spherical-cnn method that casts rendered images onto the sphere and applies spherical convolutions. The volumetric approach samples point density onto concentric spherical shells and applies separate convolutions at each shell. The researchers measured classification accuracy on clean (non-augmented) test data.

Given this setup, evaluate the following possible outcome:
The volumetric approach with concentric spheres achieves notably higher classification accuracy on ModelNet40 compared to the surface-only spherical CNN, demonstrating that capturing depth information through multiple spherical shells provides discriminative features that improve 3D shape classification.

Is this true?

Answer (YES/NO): NO